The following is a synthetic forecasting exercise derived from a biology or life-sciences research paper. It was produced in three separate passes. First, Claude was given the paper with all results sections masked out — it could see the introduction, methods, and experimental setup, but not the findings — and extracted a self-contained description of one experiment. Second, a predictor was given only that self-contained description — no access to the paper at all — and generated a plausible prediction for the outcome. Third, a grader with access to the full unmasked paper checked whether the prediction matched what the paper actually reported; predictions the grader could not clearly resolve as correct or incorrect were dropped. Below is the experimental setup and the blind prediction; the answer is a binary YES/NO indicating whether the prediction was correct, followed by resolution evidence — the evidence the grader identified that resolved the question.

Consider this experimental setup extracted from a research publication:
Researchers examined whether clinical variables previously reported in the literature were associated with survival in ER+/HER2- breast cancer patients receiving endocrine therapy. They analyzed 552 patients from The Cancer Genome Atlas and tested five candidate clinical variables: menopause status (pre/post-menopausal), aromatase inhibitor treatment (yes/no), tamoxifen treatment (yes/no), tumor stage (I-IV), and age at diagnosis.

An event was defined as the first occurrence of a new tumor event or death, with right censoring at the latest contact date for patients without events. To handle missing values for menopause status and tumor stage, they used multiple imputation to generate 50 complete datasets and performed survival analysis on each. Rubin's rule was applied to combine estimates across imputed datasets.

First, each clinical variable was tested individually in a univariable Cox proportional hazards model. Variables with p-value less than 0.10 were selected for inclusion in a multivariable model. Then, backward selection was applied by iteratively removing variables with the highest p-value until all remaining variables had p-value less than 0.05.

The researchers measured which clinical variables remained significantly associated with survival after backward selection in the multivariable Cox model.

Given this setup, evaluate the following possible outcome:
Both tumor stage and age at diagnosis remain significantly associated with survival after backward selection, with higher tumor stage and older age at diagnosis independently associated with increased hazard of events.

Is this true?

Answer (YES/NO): YES